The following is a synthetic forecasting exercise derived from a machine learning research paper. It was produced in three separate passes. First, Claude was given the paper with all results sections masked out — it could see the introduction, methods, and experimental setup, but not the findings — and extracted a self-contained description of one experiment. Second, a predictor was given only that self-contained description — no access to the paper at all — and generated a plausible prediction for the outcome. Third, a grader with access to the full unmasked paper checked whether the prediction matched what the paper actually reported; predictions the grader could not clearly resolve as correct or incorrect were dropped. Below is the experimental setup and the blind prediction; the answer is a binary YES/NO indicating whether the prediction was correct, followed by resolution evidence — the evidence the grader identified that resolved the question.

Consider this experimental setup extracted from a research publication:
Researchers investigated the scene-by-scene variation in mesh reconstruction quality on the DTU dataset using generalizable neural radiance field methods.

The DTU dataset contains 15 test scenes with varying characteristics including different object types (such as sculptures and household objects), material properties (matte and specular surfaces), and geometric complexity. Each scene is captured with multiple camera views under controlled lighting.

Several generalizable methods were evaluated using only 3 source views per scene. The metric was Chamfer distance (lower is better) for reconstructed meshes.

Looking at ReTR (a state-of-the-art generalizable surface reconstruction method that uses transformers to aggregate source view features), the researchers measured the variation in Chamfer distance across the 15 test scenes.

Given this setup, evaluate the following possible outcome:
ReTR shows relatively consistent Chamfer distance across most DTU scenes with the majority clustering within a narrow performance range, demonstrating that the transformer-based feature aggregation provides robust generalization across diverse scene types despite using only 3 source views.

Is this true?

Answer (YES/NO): NO